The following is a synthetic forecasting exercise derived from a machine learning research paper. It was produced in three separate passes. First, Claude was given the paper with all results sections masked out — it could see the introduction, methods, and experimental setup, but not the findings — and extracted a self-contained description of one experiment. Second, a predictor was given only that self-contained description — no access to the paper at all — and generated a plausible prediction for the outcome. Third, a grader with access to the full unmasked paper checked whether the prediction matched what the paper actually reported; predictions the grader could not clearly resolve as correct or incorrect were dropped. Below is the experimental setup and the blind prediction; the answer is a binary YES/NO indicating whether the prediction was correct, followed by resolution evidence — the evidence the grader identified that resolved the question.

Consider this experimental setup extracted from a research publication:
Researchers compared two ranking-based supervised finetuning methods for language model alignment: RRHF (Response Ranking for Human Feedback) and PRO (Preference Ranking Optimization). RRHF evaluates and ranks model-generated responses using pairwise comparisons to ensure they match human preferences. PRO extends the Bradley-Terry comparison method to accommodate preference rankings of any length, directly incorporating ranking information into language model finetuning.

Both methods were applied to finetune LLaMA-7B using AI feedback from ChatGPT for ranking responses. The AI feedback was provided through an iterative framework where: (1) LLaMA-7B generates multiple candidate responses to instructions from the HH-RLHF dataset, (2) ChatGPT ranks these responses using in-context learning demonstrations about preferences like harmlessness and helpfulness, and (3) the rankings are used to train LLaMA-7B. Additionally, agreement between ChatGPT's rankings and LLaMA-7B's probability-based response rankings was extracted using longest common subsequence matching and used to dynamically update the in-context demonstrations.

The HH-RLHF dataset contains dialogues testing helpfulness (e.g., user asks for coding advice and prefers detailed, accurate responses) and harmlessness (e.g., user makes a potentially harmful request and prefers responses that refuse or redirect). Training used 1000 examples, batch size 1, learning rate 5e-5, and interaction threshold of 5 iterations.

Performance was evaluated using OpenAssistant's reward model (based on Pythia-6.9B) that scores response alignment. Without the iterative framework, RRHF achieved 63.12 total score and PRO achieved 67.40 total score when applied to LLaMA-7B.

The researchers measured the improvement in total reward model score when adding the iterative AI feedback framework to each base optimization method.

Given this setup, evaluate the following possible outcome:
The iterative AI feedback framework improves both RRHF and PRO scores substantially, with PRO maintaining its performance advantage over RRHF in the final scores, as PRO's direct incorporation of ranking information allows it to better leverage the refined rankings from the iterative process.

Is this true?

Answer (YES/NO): NO